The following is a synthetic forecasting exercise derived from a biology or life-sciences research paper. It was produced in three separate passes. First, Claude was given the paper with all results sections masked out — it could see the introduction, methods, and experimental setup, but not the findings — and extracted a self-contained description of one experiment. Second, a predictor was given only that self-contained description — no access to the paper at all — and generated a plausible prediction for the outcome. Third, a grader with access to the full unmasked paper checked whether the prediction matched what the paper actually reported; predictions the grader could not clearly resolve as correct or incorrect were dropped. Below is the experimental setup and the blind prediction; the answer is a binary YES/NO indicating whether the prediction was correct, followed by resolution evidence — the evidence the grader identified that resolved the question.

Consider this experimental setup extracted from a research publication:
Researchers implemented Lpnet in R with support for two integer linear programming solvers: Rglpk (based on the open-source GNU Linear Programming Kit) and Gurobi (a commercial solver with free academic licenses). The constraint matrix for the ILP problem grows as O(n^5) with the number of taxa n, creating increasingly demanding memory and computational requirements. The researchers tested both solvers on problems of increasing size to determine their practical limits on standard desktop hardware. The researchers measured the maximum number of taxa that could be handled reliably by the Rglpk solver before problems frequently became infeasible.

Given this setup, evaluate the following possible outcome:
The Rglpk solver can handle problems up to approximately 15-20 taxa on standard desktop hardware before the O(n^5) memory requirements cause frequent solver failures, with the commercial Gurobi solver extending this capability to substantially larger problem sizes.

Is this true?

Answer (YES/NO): NO